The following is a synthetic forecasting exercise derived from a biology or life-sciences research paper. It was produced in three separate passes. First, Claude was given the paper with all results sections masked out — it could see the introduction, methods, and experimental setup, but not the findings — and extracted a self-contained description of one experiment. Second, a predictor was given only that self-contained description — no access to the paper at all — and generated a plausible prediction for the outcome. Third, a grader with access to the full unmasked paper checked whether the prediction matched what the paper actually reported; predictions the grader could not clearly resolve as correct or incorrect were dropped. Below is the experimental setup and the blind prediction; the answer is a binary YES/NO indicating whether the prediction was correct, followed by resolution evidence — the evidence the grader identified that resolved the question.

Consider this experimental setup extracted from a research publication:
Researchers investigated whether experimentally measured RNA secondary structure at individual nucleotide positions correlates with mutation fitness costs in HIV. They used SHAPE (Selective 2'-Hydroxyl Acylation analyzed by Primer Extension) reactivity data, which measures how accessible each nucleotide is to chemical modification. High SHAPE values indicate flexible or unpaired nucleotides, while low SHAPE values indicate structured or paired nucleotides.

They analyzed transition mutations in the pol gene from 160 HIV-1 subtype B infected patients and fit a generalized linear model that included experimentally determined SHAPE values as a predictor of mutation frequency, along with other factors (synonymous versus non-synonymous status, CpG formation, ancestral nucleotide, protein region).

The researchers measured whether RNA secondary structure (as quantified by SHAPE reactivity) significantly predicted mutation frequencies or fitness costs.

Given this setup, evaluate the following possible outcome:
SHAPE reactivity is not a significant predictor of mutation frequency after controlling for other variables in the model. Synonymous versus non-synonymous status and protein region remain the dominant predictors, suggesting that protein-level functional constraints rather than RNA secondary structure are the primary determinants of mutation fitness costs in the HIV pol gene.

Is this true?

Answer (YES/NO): NO